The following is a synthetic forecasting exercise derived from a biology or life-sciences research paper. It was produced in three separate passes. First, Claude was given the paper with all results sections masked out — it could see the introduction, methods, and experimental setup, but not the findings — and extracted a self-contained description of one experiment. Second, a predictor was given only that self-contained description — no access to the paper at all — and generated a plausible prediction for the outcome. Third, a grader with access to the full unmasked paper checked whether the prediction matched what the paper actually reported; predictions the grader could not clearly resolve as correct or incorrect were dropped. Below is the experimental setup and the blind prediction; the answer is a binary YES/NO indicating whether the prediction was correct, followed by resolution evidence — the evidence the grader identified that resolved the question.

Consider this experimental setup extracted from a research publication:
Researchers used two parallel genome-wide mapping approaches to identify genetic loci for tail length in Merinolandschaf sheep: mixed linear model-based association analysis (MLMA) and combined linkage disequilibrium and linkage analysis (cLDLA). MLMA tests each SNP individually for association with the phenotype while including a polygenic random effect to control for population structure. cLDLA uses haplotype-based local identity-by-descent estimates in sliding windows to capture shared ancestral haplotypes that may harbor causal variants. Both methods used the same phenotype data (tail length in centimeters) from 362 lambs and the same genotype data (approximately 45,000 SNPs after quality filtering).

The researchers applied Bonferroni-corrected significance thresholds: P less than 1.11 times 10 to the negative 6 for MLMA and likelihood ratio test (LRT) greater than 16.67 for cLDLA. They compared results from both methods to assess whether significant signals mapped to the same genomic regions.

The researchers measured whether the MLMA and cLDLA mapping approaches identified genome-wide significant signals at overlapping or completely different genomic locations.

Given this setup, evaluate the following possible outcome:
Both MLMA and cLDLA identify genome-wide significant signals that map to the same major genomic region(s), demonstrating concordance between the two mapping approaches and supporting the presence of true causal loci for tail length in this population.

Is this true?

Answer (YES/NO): NO